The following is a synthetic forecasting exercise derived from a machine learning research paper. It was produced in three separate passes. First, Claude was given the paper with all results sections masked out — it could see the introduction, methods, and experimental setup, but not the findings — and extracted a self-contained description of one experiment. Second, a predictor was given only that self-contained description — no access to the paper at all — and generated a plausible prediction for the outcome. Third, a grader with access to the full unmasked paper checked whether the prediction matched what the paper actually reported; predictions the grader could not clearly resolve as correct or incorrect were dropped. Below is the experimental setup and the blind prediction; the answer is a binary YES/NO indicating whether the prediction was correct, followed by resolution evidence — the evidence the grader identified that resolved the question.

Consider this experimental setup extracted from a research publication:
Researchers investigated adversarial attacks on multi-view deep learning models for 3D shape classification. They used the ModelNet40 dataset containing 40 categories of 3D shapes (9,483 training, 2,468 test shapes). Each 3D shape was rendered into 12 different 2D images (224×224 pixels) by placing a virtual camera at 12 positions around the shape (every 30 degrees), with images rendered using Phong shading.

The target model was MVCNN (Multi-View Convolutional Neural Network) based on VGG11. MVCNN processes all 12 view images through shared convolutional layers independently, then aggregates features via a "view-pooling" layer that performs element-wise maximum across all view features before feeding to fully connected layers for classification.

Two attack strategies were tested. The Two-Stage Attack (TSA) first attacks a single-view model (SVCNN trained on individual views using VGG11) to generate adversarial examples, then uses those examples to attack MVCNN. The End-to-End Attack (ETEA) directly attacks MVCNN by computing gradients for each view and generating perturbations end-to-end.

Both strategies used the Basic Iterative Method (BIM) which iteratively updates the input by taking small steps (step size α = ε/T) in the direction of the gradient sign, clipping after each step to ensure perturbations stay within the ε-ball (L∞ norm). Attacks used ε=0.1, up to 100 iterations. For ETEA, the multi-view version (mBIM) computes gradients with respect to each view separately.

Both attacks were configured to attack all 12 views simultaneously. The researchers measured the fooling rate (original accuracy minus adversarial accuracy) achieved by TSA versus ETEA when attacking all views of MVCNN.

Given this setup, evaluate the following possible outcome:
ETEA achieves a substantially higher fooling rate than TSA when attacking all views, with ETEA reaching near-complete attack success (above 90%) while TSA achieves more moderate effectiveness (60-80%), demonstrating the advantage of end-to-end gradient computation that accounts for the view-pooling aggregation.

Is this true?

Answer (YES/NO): NO